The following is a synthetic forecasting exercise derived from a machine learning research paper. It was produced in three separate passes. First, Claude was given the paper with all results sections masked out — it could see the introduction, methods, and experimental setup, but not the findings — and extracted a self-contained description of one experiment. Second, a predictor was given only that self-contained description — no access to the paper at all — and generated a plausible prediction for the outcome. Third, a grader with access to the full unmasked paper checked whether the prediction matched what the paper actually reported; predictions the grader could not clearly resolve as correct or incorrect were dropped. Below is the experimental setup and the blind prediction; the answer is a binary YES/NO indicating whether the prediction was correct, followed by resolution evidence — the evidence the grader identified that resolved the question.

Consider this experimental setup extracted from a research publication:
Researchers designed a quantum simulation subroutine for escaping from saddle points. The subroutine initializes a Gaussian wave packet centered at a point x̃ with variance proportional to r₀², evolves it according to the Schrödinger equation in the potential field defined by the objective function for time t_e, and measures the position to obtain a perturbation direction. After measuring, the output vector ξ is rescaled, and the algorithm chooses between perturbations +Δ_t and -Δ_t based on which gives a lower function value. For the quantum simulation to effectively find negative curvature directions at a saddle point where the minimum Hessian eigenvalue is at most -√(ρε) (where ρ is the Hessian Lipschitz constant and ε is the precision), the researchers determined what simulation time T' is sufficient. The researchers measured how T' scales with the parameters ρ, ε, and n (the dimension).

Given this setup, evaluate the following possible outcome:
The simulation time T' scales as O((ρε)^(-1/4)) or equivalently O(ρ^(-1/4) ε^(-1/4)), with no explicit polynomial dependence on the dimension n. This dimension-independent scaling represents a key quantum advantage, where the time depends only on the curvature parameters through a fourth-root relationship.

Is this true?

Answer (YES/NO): NO